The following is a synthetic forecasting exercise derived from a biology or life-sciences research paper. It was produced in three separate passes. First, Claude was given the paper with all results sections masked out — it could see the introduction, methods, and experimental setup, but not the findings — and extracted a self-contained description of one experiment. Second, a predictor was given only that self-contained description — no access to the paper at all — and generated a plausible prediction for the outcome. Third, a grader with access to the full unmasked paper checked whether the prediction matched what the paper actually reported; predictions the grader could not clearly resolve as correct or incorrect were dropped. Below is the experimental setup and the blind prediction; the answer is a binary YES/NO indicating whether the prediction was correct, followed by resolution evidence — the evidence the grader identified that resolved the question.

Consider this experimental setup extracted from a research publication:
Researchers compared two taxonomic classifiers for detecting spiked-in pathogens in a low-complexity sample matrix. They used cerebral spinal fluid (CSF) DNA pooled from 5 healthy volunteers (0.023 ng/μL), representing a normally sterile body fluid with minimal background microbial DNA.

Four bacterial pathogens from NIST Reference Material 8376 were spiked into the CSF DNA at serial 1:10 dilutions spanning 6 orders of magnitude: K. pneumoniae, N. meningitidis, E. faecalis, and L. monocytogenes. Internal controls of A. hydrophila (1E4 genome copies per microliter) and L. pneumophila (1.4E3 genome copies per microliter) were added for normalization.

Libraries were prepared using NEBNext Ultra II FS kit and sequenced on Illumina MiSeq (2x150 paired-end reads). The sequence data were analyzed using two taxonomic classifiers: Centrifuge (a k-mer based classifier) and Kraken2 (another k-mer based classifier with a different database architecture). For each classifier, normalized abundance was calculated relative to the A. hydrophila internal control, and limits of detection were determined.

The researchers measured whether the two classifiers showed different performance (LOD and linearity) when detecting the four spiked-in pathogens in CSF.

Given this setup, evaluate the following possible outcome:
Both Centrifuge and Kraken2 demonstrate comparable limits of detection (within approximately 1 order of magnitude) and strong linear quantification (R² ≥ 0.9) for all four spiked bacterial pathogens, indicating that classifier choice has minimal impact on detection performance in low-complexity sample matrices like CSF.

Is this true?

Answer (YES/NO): YES